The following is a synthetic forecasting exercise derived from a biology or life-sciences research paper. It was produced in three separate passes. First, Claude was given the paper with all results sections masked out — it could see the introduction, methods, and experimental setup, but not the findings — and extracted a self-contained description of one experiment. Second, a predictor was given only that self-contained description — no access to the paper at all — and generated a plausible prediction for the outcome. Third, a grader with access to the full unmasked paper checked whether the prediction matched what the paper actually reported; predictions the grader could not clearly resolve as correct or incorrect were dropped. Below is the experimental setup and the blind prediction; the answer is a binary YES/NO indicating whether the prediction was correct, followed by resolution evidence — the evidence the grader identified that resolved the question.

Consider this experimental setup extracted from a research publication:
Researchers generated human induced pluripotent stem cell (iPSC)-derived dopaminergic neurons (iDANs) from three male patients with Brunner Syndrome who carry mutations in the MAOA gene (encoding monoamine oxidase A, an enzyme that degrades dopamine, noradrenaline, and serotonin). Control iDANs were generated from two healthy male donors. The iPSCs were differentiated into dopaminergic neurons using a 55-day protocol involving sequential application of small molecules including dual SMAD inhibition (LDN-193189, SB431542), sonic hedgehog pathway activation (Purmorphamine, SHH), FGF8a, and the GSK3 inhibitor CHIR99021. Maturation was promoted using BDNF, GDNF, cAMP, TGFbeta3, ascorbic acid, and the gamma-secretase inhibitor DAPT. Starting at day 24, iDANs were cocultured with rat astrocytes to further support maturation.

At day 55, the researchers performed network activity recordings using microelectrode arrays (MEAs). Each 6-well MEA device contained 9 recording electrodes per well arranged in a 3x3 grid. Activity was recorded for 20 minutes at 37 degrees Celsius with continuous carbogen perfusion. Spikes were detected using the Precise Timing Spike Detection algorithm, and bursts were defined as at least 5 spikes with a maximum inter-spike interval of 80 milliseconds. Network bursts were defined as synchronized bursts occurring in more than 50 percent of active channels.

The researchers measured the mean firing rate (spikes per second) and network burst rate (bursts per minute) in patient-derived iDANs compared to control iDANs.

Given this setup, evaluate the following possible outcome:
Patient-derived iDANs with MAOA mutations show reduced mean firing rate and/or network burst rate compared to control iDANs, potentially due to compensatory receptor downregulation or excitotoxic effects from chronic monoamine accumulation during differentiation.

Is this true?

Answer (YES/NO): NO